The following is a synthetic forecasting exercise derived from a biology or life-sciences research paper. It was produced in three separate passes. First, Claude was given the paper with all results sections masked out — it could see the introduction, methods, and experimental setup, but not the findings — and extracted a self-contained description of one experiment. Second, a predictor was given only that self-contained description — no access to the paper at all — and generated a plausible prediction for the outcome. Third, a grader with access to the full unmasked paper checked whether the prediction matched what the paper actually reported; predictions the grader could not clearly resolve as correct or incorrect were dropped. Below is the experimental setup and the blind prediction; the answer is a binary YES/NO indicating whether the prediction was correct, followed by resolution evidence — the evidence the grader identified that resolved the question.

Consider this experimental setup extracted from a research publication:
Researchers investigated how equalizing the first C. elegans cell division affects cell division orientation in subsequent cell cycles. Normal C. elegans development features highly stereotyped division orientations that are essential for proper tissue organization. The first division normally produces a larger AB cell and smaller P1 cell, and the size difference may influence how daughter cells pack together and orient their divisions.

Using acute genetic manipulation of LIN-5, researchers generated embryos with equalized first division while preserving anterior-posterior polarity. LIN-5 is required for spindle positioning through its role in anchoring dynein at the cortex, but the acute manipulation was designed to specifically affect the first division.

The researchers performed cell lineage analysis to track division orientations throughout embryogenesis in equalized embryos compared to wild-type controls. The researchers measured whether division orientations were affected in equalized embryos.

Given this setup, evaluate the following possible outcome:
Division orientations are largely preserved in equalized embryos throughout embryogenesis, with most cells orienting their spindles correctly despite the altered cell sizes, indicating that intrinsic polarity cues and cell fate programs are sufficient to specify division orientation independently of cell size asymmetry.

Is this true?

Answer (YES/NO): NO